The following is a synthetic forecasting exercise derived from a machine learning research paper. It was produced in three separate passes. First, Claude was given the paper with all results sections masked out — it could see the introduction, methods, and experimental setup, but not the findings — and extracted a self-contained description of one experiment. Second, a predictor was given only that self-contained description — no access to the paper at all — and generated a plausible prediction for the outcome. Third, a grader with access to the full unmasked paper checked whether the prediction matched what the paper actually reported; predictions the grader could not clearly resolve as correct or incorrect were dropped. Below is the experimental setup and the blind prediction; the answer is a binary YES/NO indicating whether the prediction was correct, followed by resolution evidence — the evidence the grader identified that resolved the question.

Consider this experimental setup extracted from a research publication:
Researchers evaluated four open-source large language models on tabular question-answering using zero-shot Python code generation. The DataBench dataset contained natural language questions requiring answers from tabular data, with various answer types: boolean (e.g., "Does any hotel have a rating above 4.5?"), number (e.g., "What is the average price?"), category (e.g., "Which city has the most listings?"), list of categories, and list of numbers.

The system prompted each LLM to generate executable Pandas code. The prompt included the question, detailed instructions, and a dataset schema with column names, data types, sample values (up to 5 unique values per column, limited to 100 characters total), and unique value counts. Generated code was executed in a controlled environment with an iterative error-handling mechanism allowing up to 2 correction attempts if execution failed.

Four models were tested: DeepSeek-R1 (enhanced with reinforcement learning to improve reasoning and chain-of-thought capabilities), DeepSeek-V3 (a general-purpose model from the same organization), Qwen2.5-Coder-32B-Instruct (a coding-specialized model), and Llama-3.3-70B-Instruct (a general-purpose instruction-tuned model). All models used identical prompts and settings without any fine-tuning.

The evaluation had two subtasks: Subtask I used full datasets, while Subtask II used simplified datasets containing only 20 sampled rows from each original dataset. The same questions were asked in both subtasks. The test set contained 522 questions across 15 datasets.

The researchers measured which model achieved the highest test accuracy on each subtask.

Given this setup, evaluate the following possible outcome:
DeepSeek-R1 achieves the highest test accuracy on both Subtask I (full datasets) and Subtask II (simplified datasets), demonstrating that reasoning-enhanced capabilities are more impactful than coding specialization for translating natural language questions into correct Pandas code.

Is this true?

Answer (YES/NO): NO